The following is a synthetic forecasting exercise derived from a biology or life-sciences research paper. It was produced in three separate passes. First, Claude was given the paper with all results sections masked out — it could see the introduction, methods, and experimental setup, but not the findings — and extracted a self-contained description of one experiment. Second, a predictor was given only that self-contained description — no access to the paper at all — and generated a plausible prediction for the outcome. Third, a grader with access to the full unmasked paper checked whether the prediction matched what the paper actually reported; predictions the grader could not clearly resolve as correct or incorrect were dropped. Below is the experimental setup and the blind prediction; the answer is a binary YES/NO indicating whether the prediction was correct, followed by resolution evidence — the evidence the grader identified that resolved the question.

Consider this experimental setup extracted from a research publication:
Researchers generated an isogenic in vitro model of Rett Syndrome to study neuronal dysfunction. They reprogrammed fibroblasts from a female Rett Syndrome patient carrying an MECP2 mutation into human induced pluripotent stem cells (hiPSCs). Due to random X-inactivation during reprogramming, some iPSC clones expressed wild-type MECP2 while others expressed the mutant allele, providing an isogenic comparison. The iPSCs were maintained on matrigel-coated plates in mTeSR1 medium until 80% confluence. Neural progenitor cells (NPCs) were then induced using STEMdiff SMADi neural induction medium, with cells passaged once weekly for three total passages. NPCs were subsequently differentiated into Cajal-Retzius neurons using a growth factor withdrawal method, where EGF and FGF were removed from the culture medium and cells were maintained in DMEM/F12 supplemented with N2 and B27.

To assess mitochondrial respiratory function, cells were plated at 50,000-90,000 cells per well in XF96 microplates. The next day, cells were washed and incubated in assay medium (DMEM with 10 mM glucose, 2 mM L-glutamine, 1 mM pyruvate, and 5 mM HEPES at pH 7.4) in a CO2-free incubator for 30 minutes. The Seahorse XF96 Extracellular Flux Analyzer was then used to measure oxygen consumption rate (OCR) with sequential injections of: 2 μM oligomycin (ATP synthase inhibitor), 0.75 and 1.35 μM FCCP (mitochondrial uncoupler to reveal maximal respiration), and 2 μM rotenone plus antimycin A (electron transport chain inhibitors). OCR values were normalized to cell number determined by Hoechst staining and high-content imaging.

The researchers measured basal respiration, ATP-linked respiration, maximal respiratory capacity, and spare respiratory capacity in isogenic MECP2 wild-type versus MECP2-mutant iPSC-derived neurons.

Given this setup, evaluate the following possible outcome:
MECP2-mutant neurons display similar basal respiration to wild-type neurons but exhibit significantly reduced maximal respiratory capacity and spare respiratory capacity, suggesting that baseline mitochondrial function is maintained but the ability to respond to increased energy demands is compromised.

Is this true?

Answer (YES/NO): NO